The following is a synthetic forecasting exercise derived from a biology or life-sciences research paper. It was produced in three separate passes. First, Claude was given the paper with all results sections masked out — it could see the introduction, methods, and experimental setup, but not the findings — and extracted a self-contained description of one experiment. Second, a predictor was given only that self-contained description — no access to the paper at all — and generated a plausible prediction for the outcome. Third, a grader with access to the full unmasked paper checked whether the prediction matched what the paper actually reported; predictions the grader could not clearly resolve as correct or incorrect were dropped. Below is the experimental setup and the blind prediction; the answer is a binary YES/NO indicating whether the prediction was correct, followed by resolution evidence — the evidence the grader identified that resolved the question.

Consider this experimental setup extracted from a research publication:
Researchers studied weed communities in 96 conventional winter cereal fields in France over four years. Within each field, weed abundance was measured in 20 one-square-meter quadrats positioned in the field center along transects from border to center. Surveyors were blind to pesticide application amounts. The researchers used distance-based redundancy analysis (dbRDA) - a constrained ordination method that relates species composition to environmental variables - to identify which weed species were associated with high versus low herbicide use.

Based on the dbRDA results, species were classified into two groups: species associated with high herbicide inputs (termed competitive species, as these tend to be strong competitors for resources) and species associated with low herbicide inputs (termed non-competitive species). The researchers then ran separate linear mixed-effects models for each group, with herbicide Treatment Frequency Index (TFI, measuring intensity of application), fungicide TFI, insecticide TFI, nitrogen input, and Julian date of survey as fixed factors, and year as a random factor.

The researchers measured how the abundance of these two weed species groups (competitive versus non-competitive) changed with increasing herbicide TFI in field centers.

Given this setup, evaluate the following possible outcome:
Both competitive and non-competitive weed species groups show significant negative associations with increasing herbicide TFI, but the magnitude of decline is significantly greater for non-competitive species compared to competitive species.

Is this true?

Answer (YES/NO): NO